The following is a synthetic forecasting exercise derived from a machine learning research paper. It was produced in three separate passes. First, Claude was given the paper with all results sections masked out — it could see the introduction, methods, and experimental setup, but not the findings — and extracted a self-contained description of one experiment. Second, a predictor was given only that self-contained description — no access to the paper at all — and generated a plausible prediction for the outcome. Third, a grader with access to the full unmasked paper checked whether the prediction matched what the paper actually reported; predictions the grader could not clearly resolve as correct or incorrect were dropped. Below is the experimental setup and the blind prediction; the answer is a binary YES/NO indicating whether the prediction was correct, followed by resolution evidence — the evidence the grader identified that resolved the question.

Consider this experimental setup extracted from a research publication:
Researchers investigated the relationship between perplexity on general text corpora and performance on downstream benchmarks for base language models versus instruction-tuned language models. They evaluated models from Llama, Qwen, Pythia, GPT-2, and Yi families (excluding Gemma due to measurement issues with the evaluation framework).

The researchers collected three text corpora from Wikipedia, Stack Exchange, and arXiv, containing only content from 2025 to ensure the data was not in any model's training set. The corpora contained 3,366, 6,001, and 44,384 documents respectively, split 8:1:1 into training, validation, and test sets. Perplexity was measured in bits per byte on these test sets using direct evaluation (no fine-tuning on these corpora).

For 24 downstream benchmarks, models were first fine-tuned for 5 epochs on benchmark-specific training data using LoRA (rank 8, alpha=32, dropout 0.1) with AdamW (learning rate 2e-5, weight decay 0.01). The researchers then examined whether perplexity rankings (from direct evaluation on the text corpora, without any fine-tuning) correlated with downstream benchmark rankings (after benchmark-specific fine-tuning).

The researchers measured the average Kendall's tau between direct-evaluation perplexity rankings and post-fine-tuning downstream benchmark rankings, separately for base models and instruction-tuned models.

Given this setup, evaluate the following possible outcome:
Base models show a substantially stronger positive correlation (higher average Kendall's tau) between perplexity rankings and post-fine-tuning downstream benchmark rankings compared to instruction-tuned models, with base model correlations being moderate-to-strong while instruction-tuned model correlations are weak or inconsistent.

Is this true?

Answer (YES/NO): YES